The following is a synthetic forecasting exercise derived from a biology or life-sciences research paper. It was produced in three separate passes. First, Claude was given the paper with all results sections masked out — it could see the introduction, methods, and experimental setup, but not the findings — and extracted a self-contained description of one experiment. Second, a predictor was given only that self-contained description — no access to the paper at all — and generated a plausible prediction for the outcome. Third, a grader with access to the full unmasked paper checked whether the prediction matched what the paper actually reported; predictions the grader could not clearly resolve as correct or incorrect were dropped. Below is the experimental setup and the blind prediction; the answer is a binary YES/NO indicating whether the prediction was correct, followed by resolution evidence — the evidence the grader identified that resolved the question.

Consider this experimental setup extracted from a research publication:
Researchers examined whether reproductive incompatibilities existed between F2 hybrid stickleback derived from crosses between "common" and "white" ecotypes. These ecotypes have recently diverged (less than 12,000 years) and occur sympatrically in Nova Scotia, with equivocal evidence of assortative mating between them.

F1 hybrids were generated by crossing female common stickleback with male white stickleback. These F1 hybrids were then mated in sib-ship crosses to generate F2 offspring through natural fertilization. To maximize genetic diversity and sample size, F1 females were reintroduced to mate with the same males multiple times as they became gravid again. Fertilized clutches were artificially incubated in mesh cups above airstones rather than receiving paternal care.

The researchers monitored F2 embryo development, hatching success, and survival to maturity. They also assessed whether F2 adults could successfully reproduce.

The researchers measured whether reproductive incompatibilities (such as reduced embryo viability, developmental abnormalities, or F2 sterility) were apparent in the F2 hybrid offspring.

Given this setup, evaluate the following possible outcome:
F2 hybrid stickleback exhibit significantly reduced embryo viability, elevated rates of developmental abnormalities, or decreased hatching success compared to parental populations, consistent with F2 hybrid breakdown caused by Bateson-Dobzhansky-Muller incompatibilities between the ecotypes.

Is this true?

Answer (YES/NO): NO